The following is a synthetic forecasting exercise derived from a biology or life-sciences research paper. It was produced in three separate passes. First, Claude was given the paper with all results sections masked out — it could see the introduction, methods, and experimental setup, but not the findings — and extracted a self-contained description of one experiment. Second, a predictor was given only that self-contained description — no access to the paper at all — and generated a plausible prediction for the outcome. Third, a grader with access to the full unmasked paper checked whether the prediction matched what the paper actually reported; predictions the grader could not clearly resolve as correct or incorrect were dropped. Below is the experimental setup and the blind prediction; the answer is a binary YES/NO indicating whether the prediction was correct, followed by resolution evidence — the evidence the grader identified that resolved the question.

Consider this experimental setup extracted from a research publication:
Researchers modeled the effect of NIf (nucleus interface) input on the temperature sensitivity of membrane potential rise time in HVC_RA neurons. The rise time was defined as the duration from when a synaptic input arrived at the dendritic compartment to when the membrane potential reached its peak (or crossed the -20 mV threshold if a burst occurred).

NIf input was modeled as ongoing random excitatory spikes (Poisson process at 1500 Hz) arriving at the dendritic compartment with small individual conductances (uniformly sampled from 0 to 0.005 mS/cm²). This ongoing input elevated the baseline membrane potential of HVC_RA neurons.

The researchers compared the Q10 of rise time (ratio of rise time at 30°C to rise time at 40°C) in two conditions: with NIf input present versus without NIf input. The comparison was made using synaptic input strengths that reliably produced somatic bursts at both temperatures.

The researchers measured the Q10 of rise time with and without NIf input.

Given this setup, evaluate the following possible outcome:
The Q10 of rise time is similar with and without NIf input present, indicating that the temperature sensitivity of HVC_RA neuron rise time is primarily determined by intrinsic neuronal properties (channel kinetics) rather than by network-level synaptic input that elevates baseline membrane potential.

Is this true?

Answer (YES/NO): NO